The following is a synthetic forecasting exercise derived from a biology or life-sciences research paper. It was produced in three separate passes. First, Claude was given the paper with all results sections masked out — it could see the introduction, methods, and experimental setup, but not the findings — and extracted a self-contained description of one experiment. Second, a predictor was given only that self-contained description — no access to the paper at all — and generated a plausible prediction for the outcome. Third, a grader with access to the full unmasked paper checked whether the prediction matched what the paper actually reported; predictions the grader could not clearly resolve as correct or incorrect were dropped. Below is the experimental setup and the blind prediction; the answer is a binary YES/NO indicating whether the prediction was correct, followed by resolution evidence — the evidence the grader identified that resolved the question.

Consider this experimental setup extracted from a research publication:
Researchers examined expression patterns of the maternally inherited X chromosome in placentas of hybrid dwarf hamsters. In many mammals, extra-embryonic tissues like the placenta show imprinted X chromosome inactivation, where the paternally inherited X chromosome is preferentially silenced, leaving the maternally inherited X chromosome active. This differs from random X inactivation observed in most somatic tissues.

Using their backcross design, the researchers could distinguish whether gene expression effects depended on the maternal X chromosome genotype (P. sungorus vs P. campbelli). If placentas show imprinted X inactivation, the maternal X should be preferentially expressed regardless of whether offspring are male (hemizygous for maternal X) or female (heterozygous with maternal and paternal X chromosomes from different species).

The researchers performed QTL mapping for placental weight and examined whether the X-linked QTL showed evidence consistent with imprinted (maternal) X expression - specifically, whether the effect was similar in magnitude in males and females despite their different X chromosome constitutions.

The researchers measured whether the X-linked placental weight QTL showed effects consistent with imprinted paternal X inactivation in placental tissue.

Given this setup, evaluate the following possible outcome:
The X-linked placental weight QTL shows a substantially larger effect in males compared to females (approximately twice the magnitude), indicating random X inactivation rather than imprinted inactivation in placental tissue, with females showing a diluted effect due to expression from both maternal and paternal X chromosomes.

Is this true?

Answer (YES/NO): NO